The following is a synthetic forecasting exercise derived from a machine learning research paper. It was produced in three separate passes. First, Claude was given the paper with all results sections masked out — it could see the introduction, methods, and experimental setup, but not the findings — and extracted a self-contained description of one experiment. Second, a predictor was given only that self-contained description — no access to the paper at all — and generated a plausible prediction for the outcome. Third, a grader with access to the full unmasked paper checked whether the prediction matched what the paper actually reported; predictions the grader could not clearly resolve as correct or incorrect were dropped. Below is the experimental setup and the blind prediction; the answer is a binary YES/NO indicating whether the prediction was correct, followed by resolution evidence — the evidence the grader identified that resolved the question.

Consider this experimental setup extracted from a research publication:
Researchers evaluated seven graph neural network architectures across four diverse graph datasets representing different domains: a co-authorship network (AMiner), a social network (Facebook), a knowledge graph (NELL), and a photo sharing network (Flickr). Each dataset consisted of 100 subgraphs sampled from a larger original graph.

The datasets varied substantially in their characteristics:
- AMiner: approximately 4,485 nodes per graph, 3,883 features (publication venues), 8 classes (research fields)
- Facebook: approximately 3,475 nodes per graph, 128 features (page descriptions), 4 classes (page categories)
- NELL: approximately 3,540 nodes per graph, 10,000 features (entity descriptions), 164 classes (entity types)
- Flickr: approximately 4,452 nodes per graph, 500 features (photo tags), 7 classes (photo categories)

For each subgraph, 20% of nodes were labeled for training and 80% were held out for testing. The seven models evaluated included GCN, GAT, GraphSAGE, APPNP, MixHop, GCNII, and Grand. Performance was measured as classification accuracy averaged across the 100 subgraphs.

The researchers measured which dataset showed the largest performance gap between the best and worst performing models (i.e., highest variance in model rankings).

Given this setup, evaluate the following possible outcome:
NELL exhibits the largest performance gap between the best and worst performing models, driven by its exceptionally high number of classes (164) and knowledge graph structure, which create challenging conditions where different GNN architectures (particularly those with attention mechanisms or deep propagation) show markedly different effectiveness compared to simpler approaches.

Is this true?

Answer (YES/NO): NO